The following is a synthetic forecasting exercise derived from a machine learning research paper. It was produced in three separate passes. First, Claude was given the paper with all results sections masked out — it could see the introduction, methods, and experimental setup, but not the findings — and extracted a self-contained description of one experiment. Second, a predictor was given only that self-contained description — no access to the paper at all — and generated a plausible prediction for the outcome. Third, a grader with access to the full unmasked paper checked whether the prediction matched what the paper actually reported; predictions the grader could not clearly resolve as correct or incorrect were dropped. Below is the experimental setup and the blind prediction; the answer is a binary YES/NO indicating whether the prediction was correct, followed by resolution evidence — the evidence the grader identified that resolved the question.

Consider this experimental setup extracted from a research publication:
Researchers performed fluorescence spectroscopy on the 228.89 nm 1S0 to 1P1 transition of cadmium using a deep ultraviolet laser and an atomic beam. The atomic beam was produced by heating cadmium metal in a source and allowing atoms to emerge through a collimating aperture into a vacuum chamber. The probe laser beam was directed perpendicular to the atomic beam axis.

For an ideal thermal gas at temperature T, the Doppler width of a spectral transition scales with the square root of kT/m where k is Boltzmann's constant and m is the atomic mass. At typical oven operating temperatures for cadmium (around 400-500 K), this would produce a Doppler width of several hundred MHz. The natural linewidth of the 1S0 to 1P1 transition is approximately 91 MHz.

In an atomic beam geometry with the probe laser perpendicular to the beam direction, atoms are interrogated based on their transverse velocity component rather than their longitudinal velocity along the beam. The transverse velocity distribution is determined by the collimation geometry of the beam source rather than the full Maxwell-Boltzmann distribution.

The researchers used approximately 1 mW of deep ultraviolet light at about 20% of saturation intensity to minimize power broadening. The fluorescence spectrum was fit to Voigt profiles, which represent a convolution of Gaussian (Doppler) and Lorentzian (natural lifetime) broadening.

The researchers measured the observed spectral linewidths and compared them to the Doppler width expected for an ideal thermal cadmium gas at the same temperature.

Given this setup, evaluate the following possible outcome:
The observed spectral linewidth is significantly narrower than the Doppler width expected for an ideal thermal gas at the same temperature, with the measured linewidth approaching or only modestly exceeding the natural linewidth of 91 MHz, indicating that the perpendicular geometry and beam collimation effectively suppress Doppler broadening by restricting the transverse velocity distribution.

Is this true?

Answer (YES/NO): YES